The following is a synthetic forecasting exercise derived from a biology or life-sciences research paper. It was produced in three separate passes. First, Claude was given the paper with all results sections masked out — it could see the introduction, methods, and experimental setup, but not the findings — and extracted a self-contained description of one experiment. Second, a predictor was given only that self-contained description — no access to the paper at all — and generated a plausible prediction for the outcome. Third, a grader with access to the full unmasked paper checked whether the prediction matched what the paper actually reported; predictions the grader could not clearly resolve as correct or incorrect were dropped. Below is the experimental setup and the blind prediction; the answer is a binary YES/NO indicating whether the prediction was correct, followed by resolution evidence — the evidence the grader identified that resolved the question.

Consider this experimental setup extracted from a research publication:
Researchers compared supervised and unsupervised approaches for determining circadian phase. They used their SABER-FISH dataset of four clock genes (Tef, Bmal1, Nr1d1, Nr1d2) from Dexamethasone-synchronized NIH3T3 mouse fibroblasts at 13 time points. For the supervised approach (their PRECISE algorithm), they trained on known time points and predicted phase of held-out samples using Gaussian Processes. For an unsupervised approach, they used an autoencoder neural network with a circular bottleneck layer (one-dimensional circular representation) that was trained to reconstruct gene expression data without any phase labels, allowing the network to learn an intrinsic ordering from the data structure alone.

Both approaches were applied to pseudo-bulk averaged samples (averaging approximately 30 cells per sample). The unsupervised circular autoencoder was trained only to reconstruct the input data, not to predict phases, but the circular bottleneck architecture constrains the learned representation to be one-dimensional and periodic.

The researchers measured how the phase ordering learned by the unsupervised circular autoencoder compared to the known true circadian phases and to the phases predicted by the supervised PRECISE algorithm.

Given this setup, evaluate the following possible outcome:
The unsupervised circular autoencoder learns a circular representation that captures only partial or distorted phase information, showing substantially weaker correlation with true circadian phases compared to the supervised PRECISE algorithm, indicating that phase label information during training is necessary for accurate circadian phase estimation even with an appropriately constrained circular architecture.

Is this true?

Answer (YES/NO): NO